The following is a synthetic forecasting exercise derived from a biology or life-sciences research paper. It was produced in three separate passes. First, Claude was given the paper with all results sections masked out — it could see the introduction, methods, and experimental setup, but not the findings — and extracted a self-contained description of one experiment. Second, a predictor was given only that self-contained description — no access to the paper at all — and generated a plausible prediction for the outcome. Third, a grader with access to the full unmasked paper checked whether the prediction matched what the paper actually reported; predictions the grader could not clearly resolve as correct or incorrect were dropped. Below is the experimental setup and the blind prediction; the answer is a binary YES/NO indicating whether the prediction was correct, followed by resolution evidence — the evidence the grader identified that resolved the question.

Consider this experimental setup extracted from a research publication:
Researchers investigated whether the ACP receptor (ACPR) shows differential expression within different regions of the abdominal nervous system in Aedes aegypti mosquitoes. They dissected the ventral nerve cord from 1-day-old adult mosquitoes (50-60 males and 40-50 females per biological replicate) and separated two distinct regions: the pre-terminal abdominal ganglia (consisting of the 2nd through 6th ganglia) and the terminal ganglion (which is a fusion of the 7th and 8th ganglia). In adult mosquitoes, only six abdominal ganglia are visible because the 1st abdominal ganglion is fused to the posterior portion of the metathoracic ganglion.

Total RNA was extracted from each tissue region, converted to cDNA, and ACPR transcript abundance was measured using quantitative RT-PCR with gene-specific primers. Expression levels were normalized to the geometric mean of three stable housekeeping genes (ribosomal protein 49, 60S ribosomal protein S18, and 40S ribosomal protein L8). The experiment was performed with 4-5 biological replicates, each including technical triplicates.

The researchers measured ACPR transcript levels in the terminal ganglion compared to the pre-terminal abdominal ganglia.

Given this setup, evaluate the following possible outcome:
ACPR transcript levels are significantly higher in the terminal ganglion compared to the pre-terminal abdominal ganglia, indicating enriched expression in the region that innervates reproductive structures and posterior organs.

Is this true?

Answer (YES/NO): NO